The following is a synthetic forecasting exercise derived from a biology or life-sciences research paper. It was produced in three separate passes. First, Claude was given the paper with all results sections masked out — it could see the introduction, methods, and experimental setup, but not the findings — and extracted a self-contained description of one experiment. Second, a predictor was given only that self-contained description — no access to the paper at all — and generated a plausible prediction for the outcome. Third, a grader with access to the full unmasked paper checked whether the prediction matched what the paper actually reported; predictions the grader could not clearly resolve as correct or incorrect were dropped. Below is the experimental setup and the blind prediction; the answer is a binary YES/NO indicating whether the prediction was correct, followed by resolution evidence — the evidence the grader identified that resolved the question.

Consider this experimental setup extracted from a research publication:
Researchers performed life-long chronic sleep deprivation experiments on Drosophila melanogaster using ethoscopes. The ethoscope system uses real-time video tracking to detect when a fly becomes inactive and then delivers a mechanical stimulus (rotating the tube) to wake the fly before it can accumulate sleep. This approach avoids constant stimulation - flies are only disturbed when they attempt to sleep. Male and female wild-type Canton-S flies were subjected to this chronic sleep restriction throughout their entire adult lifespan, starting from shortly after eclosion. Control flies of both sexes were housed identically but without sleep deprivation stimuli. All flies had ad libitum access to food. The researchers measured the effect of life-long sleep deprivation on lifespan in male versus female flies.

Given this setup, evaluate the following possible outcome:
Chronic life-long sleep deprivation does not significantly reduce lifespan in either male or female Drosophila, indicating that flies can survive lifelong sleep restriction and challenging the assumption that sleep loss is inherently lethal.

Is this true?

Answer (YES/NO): NO